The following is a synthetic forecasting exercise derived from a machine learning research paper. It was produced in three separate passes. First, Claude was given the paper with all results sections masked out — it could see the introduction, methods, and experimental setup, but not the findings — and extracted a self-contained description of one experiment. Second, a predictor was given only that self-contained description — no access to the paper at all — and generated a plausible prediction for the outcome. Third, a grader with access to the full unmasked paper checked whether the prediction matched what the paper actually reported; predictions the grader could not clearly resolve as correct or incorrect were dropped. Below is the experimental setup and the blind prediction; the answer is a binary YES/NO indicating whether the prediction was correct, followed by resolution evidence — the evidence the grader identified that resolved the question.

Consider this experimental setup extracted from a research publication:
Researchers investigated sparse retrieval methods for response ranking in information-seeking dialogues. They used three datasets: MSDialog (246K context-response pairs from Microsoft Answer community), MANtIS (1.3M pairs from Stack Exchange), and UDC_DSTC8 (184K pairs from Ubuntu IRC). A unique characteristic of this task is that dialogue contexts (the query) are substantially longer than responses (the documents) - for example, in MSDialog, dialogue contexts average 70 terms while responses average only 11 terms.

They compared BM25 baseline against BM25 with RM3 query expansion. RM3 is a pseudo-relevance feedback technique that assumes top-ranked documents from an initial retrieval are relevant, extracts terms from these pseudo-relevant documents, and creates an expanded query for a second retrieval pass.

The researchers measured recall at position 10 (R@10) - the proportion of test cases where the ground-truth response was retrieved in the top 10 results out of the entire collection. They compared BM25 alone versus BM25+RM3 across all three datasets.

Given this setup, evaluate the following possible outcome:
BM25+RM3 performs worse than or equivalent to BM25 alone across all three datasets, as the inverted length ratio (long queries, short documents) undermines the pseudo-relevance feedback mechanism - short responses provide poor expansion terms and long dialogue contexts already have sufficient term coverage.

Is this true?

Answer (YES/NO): YES